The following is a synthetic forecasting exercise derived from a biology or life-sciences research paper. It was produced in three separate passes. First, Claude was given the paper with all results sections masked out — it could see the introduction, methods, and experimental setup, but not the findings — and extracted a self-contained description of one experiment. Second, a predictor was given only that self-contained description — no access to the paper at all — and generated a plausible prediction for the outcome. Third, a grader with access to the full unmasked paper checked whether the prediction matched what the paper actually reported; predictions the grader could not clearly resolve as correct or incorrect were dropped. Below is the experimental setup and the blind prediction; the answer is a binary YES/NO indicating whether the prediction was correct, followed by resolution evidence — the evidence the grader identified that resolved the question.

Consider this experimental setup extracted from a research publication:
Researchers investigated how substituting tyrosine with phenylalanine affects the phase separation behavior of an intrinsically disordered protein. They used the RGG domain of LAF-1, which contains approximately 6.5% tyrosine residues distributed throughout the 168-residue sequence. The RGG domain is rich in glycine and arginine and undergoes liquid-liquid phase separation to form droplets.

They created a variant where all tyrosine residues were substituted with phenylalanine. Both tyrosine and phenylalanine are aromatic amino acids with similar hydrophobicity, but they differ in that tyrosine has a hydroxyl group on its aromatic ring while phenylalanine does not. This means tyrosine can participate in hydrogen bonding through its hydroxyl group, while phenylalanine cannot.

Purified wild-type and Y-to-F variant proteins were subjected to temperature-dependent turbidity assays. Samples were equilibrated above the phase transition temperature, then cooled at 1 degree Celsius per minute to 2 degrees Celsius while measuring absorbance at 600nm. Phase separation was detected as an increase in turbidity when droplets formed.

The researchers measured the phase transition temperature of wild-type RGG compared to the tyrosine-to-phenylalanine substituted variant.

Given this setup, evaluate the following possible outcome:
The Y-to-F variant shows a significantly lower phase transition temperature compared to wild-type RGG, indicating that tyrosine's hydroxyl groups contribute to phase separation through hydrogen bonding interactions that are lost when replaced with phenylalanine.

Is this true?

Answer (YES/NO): YES